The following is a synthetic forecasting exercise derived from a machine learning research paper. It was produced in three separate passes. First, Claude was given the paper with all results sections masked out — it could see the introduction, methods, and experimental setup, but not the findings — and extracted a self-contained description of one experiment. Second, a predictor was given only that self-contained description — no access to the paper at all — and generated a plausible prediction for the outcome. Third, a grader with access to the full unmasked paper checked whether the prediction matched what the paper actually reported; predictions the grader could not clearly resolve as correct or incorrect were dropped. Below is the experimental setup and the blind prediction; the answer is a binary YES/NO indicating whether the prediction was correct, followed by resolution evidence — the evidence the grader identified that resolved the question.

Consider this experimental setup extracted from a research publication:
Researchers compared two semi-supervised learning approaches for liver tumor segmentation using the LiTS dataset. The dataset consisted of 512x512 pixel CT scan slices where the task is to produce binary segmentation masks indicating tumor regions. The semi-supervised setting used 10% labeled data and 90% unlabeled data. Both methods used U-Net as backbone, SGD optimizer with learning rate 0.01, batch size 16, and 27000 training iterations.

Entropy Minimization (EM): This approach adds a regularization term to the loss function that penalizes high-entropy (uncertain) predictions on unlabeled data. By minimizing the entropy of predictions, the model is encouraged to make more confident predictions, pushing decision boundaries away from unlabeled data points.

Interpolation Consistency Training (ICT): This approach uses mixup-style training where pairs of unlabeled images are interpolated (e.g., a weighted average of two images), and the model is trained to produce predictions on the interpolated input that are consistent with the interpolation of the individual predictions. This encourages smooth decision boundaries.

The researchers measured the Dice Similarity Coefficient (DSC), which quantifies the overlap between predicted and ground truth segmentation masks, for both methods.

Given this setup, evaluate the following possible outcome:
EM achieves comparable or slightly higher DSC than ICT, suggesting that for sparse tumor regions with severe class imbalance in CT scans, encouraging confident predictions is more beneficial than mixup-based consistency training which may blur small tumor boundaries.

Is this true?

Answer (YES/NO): NO